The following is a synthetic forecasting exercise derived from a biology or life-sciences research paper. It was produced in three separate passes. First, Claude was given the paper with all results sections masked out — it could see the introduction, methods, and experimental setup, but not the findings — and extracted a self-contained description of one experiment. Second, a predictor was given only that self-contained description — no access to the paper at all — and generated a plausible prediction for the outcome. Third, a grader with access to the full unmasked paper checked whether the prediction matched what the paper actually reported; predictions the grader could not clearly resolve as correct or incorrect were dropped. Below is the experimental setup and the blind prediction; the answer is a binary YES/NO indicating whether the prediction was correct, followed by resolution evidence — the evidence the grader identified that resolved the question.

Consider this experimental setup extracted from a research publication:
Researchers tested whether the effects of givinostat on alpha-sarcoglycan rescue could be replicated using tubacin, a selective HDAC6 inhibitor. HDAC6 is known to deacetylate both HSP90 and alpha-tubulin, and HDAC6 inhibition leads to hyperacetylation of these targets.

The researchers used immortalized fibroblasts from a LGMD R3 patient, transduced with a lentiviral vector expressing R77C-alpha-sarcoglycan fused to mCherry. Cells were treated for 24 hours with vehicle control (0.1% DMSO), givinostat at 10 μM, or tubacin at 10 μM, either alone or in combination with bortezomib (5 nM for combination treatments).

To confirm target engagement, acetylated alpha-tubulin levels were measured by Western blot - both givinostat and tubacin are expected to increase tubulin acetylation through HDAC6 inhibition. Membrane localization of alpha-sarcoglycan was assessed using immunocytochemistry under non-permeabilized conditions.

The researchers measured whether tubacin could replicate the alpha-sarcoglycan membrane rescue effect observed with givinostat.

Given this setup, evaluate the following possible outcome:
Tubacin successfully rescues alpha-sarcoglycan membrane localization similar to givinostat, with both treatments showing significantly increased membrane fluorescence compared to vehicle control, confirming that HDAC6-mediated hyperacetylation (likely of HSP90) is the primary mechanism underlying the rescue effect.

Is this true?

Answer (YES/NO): NO